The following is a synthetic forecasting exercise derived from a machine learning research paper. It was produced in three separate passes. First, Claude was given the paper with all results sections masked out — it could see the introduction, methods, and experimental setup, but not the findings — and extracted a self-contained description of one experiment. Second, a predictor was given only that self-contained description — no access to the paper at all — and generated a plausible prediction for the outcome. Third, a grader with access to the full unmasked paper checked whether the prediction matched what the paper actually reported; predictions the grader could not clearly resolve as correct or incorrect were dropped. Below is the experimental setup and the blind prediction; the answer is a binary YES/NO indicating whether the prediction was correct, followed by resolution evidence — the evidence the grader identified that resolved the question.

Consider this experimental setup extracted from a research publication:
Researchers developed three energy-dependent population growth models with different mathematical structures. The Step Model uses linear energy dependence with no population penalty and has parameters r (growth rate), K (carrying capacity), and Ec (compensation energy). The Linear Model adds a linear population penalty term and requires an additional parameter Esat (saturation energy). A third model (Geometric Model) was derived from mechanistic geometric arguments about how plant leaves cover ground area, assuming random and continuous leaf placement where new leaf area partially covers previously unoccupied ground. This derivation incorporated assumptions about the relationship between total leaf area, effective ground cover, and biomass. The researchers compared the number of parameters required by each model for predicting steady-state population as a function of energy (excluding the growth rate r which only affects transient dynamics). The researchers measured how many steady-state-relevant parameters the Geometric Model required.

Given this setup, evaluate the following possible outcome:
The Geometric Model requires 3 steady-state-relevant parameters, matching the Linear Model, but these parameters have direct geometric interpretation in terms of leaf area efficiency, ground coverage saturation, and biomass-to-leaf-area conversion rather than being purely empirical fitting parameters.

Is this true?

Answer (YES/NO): NO